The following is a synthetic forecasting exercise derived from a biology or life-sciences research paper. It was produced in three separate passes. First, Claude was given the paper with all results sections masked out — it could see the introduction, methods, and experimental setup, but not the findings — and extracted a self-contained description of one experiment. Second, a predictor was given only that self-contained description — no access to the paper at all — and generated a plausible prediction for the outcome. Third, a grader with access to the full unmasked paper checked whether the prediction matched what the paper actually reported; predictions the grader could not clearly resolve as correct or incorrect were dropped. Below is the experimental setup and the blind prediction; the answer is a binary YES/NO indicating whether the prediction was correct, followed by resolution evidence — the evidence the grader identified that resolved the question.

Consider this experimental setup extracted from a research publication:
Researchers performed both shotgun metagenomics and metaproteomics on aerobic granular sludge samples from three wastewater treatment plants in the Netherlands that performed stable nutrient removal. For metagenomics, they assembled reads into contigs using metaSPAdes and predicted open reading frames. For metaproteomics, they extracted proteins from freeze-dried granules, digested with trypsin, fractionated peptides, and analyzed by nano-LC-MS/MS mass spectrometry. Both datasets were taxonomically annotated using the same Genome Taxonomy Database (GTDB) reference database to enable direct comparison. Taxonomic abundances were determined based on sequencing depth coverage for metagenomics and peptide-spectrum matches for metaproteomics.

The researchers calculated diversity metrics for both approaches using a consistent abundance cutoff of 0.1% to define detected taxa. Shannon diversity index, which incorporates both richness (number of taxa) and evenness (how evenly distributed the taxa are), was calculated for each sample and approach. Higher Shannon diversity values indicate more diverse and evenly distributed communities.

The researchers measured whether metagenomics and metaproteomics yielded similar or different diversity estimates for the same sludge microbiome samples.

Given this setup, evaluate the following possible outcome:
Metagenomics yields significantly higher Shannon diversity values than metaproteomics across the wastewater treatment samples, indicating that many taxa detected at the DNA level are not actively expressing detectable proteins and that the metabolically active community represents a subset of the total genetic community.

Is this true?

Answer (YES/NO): YES